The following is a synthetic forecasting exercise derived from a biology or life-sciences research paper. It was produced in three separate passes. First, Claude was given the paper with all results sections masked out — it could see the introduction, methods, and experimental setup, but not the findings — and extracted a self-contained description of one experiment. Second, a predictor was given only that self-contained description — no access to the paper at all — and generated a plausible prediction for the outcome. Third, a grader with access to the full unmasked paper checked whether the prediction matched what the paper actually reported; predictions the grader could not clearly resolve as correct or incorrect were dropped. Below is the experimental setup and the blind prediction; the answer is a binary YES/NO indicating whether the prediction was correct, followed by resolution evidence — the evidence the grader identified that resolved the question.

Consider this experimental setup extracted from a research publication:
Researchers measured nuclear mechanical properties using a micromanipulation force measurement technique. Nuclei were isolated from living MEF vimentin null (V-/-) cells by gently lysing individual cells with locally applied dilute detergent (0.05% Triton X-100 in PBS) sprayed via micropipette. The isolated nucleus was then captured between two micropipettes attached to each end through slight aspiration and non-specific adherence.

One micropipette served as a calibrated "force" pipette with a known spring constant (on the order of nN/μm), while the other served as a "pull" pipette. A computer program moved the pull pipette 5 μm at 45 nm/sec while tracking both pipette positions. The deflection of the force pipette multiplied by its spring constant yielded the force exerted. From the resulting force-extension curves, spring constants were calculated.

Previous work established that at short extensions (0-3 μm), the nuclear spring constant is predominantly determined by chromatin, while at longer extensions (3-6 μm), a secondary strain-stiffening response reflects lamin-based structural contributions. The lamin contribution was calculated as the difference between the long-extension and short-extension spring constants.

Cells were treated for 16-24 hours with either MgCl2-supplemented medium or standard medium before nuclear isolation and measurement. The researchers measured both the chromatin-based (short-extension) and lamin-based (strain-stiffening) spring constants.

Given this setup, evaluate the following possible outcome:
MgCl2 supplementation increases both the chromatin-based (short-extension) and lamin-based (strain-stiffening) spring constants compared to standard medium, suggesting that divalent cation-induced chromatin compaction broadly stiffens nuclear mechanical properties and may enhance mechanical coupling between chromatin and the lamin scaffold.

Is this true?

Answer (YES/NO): NO